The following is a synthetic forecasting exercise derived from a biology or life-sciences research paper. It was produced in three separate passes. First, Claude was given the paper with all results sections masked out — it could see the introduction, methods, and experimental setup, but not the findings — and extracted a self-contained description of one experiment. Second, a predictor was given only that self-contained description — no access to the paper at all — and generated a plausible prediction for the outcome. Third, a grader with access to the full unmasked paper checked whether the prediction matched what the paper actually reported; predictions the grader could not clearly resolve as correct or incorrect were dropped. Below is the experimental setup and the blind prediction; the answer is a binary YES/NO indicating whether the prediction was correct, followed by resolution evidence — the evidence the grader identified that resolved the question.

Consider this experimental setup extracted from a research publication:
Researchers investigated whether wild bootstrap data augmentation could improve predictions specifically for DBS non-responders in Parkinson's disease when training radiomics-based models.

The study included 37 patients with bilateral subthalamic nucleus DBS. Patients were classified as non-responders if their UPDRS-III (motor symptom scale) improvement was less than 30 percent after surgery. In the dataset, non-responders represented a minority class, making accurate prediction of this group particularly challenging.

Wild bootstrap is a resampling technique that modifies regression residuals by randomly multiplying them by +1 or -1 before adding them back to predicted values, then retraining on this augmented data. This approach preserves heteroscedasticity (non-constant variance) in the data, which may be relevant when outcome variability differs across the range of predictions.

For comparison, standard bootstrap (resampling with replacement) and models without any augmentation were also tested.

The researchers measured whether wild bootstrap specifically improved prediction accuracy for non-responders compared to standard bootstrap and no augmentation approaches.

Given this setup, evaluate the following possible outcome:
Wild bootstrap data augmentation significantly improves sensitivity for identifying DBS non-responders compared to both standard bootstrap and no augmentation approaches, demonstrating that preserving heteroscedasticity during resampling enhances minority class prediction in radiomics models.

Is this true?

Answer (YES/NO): NO